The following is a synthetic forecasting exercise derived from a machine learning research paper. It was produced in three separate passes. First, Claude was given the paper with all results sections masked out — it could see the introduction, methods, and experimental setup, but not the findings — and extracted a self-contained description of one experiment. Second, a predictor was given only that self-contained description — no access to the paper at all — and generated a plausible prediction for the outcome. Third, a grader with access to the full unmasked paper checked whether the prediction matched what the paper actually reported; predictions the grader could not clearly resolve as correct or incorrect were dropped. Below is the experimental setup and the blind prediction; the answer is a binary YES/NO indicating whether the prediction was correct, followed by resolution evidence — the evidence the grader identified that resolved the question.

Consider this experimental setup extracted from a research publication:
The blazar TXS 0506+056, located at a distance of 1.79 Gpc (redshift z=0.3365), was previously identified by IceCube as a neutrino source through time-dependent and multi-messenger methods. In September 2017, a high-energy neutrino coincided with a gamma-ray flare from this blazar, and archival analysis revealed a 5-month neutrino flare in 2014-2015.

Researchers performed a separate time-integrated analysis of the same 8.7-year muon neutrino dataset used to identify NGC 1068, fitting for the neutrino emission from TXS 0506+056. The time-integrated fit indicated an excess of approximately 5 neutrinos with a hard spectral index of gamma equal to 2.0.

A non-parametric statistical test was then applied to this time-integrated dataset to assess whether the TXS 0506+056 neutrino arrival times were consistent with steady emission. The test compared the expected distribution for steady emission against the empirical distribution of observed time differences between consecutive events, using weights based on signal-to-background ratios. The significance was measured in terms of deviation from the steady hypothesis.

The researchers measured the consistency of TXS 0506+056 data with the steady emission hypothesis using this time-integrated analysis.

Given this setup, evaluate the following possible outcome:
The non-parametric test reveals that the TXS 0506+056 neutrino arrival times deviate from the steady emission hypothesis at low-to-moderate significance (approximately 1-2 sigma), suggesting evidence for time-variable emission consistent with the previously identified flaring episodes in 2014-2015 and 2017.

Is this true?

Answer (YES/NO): NO